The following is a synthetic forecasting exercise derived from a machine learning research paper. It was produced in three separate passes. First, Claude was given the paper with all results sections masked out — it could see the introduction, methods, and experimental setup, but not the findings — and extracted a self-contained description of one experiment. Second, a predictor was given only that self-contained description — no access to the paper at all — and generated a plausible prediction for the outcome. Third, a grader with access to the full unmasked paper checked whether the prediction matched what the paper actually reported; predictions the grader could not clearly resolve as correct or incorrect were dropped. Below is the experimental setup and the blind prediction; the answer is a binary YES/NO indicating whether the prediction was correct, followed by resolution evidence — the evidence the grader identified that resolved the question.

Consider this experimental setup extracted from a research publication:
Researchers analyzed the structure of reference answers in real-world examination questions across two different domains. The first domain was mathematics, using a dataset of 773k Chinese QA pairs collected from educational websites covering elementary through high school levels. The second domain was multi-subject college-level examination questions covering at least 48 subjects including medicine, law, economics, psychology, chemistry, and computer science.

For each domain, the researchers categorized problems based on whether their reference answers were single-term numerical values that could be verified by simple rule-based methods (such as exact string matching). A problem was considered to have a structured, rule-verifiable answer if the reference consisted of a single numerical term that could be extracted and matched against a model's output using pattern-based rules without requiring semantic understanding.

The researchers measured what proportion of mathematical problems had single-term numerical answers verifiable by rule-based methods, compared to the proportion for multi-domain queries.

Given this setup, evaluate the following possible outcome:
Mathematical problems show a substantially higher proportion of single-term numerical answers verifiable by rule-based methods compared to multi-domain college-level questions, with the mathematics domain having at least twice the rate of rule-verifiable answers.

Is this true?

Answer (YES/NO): NO